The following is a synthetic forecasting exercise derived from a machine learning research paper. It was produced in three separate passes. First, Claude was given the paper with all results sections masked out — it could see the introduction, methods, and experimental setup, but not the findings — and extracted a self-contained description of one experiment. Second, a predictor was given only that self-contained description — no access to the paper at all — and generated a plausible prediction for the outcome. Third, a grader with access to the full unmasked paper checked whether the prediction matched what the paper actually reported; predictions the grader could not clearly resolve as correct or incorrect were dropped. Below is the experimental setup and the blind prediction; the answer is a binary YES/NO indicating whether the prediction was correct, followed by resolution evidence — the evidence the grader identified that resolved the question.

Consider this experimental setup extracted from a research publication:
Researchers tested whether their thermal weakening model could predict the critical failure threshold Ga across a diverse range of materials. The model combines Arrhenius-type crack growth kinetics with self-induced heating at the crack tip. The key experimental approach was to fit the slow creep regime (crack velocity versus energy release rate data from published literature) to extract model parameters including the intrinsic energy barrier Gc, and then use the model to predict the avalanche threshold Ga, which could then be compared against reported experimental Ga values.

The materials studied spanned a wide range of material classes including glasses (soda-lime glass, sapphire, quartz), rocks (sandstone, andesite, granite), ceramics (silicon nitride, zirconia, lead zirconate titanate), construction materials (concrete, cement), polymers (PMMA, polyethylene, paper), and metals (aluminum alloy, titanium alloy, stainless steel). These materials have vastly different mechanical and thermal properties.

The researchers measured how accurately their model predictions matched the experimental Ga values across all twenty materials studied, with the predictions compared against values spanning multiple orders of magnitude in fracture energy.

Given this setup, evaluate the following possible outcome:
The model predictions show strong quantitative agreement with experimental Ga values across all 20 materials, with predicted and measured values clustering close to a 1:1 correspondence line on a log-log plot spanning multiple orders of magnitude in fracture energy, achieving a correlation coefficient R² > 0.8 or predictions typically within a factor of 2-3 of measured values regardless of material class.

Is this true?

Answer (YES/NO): YES